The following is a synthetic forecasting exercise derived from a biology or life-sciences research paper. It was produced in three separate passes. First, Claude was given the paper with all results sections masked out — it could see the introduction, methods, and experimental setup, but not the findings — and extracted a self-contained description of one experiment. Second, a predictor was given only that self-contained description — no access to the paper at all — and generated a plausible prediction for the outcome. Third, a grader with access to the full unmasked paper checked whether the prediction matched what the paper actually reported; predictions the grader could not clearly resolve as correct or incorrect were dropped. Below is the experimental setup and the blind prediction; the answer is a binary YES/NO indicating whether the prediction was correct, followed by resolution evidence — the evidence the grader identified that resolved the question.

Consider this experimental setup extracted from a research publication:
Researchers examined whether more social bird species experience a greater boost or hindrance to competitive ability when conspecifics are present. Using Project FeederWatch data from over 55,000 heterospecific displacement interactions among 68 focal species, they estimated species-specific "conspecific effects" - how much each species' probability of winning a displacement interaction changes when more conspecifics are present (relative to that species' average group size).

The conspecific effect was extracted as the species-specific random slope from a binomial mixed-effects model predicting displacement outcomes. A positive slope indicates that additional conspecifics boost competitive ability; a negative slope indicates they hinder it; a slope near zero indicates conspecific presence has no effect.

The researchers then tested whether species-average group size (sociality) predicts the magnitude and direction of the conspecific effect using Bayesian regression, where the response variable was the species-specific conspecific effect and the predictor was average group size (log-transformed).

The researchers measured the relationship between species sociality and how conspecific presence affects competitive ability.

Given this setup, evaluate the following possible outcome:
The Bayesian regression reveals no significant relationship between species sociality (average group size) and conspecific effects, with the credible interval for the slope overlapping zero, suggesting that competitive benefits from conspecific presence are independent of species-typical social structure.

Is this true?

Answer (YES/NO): NO